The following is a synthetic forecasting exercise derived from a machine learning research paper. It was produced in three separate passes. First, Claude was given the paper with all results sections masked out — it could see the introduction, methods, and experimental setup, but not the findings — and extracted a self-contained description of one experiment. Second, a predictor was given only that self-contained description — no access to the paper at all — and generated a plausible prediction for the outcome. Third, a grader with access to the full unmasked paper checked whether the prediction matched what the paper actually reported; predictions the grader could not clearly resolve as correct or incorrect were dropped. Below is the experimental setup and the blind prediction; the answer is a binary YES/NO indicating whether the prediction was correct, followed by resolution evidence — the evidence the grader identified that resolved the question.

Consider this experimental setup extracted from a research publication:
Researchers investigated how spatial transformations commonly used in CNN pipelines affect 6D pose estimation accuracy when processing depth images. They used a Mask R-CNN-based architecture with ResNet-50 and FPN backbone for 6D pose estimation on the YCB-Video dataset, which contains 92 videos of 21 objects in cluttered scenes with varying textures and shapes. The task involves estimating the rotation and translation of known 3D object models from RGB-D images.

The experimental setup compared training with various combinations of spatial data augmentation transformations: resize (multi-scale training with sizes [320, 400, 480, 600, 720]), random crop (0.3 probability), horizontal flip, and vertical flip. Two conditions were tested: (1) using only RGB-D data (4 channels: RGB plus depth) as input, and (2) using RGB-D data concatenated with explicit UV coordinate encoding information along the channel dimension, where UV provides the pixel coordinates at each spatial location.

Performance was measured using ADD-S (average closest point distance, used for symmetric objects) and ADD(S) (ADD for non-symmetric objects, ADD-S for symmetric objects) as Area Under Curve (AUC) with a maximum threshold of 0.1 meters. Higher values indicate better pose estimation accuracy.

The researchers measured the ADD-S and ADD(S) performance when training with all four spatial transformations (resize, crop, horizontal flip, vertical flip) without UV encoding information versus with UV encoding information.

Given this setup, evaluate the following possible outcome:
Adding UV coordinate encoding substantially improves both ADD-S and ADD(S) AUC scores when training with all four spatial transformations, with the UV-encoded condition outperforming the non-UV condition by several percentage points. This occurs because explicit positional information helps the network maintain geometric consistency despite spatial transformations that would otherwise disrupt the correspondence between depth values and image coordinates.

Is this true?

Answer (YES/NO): YES